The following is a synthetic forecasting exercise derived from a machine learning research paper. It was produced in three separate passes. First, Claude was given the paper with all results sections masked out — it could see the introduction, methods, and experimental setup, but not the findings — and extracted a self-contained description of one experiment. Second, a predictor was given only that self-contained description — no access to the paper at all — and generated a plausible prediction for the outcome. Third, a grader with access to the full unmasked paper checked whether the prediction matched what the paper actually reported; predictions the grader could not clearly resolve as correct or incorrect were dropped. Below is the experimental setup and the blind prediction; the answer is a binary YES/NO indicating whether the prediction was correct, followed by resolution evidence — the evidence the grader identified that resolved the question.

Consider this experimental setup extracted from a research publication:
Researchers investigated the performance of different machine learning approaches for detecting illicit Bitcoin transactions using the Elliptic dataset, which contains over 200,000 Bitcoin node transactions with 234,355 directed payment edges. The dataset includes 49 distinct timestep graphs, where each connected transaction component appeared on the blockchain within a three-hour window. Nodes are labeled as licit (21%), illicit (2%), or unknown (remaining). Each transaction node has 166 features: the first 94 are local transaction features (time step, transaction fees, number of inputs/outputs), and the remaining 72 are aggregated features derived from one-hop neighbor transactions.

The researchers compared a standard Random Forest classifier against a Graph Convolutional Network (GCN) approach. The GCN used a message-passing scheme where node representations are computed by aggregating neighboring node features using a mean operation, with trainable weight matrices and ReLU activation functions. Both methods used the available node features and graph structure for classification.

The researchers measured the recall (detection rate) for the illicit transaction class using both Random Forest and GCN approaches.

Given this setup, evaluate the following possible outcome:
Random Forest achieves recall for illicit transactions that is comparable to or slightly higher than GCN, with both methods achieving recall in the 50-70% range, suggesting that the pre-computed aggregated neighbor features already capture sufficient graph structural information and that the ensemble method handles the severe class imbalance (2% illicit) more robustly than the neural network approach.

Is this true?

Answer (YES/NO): YES